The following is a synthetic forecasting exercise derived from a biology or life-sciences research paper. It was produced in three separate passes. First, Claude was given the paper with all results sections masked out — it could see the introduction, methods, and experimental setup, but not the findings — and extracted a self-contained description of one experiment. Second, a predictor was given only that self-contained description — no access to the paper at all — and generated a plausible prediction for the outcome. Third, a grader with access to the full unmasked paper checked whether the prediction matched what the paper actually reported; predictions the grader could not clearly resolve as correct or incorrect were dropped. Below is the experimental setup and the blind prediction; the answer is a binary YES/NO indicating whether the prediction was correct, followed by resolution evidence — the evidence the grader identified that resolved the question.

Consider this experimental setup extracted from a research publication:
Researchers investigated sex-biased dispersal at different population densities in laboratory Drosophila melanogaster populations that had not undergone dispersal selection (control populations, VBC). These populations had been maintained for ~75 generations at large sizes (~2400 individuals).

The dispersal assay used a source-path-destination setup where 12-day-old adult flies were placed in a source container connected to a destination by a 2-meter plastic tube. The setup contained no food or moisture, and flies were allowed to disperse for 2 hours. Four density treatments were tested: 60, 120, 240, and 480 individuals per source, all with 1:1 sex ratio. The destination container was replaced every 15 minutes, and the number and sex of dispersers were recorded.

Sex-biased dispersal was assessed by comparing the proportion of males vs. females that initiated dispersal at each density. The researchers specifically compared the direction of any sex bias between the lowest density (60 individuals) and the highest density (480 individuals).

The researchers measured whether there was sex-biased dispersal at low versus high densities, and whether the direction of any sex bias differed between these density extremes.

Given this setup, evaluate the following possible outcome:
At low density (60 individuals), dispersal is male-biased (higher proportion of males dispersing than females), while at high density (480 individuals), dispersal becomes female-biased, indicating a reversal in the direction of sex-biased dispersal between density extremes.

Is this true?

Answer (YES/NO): NO